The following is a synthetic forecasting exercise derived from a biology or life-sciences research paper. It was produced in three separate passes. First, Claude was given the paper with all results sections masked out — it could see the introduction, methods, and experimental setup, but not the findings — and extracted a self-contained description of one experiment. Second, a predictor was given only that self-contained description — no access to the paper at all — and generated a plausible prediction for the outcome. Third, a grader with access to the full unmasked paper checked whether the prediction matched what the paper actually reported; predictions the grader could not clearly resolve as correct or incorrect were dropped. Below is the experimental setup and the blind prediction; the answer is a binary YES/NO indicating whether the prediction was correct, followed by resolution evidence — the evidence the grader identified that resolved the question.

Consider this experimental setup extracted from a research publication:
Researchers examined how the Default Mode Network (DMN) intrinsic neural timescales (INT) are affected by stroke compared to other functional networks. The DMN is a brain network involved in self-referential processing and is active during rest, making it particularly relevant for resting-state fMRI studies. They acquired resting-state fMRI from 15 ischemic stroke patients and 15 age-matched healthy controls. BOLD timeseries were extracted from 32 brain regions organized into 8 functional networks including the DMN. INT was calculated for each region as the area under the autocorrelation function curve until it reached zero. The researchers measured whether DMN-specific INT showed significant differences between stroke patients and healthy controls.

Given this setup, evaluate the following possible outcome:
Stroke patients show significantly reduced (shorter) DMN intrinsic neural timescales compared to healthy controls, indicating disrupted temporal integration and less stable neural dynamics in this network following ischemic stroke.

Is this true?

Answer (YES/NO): NO